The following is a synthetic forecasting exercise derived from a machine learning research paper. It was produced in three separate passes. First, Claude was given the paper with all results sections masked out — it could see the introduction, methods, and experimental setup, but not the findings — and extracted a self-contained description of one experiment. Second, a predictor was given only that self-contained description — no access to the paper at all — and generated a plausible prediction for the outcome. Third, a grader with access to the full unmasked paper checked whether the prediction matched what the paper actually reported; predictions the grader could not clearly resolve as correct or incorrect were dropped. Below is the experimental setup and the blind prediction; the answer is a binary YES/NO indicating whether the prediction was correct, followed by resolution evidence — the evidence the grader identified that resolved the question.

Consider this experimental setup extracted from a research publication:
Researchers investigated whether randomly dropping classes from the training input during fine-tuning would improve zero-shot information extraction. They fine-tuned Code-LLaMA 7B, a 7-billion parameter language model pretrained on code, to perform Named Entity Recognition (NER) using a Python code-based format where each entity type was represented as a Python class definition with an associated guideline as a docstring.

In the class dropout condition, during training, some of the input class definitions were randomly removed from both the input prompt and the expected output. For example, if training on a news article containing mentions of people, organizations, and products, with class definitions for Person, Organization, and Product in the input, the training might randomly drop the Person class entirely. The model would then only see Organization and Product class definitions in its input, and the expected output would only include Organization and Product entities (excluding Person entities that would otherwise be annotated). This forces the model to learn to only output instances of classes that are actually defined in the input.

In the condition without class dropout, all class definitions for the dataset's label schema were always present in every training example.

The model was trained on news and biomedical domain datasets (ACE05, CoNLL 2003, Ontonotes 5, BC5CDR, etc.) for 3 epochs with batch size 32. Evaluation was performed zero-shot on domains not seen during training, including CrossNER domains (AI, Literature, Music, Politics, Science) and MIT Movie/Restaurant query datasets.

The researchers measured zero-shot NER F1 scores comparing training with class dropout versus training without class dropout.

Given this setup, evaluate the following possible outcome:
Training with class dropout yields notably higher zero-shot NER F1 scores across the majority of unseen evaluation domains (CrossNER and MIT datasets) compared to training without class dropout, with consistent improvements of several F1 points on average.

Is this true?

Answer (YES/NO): NO